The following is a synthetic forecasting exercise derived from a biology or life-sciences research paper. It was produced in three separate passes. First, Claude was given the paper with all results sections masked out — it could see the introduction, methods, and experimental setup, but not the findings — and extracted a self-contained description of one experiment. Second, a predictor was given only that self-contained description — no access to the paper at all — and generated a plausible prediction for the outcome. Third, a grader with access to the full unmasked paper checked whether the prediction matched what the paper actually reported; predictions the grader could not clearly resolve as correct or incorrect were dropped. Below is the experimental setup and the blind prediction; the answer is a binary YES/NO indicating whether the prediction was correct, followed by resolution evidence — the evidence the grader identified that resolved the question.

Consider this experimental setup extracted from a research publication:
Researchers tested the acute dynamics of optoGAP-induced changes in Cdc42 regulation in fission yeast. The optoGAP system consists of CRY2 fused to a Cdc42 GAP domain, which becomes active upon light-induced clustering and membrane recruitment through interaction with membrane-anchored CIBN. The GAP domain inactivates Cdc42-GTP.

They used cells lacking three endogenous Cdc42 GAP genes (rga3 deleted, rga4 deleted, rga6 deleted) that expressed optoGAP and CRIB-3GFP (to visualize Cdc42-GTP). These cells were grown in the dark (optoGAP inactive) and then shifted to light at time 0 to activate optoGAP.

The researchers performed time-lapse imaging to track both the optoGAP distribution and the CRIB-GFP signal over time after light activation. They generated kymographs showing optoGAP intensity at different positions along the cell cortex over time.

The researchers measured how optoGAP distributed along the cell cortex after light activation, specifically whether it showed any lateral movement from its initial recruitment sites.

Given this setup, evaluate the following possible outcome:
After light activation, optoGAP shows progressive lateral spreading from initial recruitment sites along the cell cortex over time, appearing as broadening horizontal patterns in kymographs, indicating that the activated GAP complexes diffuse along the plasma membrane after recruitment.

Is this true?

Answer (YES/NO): NO